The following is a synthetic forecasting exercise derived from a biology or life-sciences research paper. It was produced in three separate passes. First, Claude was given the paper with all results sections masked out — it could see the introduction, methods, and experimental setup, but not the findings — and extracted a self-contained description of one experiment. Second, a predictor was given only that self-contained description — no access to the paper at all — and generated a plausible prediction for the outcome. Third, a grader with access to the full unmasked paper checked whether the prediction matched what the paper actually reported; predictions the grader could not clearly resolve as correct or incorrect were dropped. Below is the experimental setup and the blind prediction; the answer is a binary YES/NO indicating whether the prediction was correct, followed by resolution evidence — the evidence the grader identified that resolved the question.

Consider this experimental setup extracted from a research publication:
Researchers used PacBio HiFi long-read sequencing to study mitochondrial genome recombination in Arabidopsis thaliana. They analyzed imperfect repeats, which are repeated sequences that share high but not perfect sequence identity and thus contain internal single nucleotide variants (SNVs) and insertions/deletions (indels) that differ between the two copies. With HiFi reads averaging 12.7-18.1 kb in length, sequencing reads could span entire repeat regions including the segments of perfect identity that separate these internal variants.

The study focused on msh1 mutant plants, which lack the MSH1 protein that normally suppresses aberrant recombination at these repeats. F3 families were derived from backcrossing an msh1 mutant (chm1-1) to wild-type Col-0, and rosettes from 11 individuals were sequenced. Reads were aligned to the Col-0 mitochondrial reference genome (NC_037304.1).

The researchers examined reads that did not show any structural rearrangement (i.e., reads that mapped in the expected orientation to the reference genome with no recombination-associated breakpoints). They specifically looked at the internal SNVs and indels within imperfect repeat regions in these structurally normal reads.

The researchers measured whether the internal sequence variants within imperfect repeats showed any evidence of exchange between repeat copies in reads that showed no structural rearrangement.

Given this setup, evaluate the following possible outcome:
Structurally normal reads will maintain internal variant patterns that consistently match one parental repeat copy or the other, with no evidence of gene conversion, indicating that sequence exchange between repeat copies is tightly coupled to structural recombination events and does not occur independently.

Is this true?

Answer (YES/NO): NO